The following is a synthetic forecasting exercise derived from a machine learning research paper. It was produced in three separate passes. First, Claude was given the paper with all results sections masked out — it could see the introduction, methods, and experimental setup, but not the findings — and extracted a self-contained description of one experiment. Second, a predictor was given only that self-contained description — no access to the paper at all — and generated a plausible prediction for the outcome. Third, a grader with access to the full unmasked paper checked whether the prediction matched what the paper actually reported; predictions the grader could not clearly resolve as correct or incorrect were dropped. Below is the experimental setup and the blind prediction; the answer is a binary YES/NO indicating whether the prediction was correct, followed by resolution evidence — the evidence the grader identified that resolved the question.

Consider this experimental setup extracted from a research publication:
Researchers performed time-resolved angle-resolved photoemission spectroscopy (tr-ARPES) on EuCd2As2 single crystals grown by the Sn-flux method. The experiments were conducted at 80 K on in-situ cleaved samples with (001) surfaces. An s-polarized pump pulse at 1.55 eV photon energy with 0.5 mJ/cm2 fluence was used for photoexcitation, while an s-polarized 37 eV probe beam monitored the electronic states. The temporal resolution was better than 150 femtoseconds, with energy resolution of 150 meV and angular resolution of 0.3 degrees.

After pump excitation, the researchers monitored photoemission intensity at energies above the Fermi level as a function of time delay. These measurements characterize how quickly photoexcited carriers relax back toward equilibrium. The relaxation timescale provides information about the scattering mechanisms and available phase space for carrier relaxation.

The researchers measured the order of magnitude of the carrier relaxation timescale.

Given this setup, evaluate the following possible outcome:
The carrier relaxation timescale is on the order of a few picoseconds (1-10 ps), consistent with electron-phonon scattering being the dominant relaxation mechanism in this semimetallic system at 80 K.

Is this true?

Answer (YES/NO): NO